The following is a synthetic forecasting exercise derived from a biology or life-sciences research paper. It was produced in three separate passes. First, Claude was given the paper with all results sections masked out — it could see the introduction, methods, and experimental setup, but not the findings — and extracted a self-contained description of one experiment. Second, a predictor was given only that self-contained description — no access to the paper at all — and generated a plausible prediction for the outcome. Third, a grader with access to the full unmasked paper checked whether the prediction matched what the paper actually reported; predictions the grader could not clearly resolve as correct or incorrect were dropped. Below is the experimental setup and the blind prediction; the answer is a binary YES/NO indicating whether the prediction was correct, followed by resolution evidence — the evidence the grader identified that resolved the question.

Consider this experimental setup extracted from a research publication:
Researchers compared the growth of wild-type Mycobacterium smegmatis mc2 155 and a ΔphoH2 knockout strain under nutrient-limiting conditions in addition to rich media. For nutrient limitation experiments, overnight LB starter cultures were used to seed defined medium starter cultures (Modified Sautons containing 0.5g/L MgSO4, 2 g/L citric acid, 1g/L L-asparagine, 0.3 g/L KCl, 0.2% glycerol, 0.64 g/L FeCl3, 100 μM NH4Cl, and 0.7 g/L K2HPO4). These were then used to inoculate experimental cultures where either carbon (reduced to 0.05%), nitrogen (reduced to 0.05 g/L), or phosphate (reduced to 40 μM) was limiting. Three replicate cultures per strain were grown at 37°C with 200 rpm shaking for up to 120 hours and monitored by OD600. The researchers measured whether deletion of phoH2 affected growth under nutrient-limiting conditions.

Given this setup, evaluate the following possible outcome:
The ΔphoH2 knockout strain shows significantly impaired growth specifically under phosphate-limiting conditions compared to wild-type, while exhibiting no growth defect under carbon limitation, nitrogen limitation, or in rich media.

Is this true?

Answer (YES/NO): NO